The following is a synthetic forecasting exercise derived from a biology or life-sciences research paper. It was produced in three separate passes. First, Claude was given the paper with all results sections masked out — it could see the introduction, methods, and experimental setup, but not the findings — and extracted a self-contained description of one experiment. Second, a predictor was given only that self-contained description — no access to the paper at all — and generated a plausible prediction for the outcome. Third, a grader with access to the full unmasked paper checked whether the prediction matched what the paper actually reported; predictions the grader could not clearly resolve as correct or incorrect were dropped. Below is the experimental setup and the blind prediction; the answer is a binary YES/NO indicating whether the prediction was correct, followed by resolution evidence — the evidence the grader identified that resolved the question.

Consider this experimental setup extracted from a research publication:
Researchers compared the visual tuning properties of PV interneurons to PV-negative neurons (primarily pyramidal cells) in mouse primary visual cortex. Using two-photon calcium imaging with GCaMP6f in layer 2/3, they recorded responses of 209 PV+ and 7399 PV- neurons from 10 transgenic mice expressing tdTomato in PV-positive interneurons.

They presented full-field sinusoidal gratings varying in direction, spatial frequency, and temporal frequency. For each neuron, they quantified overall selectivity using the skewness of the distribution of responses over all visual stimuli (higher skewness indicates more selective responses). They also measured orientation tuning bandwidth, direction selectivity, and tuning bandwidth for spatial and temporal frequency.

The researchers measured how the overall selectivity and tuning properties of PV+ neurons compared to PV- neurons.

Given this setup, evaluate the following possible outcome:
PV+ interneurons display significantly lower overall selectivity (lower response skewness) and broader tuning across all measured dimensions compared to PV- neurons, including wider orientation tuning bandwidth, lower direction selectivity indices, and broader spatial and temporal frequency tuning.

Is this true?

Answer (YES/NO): YES